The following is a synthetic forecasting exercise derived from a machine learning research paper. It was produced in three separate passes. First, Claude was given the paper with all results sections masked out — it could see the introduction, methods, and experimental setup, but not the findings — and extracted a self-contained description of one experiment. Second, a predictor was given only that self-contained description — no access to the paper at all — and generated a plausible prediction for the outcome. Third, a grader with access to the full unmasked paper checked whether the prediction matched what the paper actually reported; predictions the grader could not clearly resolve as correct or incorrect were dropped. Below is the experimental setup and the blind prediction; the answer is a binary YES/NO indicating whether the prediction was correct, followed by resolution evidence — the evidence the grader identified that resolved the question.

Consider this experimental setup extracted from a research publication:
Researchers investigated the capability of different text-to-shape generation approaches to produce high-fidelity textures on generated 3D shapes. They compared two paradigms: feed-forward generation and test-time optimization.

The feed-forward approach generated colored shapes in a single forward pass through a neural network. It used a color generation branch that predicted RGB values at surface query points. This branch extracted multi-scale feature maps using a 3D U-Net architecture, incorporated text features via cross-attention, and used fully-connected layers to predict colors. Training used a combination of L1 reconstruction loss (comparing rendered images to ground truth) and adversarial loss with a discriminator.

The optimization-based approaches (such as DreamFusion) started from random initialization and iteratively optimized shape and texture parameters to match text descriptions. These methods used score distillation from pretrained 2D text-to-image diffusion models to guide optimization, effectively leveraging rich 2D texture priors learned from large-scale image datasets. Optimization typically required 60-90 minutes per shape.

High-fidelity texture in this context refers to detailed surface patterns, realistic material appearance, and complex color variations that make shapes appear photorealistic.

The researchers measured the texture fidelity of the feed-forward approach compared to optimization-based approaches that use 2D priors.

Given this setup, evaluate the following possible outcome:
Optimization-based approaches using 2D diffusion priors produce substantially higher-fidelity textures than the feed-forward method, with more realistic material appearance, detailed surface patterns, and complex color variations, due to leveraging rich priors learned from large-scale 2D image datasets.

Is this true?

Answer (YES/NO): YES